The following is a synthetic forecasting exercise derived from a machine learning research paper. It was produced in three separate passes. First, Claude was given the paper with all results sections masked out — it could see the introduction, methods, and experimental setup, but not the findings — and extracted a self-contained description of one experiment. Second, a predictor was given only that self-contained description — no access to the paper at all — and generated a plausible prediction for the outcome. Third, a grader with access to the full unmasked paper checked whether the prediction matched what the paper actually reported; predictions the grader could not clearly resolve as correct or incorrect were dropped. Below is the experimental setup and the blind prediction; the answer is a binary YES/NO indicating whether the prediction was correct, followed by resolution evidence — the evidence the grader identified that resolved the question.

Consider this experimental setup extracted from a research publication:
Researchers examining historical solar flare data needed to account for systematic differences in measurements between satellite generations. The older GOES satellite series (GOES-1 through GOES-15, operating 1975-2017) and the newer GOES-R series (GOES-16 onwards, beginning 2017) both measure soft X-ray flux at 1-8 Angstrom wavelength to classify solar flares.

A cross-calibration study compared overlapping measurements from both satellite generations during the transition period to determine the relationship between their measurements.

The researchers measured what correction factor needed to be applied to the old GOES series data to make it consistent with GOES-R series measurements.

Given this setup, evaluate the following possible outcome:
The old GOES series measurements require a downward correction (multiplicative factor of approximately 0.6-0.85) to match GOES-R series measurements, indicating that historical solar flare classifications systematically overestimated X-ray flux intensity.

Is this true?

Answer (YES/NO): NO